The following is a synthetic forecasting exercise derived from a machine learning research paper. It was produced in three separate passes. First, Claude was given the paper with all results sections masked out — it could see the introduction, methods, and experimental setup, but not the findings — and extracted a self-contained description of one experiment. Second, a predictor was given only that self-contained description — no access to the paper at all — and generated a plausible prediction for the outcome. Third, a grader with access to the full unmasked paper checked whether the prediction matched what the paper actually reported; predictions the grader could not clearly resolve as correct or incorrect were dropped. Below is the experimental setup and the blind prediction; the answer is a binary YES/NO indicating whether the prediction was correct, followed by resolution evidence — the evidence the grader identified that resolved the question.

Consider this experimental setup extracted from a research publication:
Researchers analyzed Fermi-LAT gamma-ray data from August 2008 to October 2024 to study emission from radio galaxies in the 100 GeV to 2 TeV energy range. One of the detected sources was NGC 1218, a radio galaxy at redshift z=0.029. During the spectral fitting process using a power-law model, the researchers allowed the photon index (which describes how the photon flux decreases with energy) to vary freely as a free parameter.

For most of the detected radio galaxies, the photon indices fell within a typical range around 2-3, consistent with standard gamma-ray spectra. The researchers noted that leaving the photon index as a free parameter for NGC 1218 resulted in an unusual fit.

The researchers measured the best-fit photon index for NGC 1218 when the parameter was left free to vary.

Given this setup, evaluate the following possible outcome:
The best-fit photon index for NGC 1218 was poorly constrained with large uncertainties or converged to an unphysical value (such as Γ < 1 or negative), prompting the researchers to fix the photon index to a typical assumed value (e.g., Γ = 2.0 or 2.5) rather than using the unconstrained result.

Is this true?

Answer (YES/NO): NO